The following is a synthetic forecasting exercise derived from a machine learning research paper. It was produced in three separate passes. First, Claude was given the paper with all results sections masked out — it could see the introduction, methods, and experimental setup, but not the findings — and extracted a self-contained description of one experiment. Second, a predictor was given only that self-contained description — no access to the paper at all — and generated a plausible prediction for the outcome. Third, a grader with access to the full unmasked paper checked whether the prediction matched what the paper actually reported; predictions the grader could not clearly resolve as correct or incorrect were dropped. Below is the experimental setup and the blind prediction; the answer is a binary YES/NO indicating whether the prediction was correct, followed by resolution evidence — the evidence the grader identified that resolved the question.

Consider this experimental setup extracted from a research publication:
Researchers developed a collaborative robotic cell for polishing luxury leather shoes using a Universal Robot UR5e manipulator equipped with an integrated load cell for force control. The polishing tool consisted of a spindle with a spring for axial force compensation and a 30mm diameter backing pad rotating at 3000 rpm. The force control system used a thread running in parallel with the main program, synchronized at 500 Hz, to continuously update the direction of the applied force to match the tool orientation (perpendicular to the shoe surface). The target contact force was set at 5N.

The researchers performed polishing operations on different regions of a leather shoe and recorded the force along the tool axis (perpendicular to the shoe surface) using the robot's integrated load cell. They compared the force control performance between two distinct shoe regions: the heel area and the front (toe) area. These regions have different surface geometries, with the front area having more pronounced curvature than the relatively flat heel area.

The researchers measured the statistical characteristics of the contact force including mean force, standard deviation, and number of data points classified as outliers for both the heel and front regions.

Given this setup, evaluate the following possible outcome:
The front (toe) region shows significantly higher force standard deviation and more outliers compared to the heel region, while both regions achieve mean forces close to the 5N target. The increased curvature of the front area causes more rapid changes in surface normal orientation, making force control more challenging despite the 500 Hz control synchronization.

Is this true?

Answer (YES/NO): NO